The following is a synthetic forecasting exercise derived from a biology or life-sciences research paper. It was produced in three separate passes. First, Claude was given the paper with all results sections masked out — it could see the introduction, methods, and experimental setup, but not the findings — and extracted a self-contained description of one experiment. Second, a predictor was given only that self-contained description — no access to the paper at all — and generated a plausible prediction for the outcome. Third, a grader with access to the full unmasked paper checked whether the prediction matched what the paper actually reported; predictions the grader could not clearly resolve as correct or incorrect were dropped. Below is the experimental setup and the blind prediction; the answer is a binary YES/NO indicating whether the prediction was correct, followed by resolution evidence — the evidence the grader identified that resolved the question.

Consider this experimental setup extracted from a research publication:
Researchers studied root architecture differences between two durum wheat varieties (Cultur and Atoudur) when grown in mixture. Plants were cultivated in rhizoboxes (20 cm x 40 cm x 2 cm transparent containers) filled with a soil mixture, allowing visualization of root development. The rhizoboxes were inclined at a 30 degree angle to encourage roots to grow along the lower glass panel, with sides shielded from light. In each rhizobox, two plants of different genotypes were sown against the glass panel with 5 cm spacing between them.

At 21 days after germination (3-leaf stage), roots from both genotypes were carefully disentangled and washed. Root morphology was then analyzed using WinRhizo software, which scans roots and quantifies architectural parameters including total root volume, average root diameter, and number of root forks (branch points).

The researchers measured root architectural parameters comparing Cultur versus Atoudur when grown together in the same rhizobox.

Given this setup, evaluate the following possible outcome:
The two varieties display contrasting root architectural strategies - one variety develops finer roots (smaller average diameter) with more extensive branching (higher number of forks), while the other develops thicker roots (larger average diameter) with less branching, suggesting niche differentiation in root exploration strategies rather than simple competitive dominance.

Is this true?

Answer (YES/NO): NO